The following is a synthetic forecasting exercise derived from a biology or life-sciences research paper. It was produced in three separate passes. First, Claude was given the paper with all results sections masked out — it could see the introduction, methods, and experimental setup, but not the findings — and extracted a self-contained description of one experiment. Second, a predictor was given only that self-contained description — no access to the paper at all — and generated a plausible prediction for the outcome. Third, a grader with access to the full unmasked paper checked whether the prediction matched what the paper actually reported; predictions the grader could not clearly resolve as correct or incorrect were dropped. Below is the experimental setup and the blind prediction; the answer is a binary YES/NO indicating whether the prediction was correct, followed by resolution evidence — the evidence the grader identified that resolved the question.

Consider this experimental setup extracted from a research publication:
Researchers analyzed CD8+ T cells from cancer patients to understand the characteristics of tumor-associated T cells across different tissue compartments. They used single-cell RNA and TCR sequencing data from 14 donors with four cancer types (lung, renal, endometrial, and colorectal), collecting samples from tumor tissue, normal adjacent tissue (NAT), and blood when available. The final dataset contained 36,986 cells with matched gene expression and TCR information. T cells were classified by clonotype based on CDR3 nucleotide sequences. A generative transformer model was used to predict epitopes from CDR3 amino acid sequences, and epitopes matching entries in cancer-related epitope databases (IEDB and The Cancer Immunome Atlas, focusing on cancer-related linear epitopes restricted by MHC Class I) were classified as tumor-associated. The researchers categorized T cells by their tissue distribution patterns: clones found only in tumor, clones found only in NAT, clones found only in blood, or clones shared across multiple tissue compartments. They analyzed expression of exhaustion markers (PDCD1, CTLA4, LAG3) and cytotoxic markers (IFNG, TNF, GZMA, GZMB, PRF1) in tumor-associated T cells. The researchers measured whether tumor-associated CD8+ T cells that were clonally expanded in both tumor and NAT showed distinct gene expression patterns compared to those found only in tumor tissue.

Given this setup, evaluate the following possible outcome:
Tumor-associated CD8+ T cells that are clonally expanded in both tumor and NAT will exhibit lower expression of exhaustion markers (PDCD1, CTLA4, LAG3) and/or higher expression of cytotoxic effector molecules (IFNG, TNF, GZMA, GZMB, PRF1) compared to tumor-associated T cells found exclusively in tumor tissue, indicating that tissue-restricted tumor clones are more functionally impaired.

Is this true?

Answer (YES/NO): NO